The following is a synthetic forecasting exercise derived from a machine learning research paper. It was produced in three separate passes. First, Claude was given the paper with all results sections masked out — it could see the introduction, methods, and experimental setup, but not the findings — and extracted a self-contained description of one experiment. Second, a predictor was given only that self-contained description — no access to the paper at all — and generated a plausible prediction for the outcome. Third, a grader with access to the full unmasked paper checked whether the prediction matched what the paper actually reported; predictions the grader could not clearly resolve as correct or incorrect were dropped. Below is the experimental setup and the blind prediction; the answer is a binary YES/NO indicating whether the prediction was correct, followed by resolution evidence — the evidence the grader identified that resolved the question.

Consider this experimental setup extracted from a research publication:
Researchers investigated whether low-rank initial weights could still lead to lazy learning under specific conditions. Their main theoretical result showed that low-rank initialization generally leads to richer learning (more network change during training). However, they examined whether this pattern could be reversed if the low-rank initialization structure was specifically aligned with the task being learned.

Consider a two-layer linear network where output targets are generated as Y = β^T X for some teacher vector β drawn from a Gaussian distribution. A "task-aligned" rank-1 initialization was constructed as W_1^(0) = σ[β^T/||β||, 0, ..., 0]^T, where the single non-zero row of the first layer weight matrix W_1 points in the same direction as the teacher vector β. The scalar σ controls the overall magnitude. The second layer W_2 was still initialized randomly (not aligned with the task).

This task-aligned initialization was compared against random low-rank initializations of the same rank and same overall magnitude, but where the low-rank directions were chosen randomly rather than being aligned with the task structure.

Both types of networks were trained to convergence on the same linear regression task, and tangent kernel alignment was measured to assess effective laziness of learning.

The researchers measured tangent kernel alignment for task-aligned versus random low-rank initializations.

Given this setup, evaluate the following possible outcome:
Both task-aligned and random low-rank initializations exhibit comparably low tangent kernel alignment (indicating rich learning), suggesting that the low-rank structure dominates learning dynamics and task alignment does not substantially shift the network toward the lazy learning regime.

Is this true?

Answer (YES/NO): NO